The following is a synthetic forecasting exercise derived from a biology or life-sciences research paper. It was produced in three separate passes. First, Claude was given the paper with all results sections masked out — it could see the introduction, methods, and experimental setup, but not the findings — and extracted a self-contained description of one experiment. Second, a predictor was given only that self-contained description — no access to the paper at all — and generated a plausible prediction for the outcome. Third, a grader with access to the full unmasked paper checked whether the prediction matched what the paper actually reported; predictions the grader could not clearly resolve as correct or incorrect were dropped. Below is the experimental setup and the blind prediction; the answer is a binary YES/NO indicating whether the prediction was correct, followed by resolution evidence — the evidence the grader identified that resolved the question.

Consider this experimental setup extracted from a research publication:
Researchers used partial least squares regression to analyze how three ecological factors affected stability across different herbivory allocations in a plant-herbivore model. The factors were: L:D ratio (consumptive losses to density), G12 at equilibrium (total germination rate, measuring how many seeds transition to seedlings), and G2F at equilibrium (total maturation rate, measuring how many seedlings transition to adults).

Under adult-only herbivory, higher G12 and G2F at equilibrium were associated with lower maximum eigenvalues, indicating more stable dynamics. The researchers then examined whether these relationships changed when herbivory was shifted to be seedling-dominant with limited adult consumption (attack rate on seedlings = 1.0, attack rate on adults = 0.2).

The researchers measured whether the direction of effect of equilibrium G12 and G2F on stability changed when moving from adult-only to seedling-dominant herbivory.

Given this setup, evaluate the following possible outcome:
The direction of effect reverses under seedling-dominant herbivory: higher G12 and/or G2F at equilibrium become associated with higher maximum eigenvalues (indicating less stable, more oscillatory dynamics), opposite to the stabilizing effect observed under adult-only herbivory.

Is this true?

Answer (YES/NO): YES